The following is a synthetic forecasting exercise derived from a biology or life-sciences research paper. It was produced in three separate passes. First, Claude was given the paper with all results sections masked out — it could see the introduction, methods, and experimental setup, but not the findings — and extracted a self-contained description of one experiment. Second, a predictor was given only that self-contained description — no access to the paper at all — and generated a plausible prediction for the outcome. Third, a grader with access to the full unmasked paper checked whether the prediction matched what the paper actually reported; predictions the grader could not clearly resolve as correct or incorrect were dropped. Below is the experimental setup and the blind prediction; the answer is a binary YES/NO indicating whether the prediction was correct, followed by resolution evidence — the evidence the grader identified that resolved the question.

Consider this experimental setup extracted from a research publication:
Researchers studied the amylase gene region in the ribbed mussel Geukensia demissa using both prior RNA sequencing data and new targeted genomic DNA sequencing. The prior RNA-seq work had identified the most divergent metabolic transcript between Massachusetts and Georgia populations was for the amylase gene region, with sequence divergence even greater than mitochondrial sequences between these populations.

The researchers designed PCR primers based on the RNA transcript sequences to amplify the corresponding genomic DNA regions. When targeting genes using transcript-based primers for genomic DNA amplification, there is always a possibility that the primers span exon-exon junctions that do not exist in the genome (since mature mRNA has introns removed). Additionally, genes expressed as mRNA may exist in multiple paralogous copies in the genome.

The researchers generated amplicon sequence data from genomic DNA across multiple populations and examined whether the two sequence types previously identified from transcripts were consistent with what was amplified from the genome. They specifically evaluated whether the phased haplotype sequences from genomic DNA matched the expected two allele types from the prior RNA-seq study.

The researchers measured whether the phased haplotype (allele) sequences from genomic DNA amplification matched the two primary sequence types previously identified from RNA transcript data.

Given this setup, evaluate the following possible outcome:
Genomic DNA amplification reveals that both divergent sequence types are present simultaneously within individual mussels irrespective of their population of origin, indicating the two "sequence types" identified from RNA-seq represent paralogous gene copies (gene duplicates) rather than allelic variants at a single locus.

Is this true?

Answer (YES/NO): NO